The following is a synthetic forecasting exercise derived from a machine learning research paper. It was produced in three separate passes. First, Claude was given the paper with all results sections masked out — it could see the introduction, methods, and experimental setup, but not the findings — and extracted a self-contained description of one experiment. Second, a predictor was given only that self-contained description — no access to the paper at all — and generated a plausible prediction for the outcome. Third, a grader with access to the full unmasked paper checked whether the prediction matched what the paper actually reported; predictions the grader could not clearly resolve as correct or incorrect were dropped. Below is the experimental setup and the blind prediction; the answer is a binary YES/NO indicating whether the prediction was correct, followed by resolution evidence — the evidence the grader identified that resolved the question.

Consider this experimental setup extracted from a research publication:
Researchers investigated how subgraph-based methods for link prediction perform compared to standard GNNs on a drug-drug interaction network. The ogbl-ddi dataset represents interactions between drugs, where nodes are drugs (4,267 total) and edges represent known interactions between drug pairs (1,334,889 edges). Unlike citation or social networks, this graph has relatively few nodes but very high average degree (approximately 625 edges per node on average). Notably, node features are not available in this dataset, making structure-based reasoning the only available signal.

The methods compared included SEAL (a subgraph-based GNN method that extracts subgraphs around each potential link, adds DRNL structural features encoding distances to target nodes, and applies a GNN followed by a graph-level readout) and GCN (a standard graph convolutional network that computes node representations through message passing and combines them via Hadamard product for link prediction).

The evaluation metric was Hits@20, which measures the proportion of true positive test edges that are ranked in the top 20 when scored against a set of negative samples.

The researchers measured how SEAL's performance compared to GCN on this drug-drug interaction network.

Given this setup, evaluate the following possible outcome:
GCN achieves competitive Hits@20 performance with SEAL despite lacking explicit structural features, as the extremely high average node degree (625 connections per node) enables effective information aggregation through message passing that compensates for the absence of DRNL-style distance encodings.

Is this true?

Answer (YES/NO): NO